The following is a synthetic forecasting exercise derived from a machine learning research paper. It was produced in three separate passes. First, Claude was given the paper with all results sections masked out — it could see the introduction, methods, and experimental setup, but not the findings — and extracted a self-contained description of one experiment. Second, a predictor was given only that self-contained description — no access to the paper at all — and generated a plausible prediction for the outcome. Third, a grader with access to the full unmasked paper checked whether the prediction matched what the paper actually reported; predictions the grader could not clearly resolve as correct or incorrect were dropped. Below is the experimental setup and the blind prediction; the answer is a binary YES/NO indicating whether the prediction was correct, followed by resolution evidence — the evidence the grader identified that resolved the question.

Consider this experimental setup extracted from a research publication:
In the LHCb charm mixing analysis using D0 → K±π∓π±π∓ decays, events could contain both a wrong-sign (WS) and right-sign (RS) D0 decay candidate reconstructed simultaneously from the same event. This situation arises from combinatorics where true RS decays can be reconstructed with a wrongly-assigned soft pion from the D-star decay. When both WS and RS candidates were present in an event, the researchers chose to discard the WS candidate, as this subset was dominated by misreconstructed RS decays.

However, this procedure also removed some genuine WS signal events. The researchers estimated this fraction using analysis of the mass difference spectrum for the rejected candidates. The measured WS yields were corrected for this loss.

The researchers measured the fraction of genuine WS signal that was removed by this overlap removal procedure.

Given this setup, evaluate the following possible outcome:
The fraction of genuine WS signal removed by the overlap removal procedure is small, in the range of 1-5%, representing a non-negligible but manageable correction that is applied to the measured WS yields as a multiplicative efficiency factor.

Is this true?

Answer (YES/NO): NO